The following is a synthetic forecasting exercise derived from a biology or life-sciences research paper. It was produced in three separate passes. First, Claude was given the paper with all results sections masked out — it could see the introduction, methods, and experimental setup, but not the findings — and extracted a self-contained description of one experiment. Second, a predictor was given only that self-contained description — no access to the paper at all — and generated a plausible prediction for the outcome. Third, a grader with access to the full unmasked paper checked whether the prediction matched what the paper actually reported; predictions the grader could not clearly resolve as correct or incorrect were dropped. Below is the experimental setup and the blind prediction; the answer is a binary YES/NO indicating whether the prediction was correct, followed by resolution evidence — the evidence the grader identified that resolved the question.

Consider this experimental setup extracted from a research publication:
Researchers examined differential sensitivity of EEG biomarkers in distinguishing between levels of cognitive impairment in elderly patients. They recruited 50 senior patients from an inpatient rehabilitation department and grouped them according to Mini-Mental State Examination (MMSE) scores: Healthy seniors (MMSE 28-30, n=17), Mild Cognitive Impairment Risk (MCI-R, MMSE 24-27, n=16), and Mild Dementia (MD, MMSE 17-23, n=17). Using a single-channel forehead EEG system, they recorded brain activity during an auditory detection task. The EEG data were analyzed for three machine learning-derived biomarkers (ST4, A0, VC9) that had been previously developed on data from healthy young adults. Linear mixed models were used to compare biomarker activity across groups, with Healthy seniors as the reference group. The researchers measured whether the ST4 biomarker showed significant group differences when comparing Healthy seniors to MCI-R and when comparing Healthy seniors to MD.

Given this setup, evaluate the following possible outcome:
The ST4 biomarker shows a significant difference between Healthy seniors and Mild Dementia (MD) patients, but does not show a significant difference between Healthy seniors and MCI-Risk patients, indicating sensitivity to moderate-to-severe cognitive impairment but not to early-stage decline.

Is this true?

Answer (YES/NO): YES